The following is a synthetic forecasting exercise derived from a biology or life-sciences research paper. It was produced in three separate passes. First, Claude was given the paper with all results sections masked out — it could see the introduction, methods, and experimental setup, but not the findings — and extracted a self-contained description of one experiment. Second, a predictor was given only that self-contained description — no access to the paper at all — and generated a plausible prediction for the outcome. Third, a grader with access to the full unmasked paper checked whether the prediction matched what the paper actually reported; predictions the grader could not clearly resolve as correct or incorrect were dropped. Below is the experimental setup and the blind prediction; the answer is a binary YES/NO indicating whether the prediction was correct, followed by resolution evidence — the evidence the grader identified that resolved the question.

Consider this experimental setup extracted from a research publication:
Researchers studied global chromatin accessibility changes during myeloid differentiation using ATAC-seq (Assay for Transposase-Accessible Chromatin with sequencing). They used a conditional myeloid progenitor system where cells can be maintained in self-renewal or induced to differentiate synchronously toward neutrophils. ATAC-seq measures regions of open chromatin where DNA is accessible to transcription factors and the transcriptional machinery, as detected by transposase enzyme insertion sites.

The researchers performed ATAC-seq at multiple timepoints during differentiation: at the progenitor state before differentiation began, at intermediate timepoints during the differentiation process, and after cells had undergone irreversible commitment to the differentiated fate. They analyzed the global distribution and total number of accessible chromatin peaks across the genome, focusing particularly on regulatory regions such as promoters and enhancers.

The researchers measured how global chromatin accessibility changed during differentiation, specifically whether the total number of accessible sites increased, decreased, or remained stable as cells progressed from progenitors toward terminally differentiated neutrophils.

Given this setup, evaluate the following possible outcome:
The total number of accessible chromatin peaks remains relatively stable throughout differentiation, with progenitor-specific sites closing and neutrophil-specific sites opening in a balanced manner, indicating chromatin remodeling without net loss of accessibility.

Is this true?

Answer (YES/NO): NO